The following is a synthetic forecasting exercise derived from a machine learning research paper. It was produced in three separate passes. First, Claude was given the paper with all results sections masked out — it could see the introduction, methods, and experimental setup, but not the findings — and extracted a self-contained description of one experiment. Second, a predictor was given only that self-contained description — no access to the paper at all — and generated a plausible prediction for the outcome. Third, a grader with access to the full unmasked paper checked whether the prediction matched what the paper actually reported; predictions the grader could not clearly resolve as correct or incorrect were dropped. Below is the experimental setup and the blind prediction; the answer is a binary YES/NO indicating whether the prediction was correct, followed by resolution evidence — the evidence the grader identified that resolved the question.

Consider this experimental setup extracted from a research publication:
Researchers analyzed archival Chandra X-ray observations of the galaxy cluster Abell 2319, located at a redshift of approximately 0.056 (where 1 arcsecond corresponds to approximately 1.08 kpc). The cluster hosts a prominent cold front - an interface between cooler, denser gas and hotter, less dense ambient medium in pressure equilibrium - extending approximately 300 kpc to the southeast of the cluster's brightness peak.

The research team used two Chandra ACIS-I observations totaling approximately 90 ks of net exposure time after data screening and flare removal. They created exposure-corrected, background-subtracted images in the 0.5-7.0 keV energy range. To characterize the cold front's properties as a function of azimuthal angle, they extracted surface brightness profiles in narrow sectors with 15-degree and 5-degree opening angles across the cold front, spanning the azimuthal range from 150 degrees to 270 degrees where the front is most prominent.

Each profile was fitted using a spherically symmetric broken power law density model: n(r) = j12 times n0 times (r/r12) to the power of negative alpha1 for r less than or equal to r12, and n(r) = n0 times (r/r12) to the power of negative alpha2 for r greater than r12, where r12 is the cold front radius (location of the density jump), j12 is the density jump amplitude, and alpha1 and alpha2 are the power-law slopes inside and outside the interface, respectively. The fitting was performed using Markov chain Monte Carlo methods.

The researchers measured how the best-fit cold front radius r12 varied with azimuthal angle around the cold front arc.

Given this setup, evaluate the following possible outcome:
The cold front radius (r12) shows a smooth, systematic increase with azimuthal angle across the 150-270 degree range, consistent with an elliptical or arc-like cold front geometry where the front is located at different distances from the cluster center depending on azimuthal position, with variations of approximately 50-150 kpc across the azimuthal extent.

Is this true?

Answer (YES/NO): NO